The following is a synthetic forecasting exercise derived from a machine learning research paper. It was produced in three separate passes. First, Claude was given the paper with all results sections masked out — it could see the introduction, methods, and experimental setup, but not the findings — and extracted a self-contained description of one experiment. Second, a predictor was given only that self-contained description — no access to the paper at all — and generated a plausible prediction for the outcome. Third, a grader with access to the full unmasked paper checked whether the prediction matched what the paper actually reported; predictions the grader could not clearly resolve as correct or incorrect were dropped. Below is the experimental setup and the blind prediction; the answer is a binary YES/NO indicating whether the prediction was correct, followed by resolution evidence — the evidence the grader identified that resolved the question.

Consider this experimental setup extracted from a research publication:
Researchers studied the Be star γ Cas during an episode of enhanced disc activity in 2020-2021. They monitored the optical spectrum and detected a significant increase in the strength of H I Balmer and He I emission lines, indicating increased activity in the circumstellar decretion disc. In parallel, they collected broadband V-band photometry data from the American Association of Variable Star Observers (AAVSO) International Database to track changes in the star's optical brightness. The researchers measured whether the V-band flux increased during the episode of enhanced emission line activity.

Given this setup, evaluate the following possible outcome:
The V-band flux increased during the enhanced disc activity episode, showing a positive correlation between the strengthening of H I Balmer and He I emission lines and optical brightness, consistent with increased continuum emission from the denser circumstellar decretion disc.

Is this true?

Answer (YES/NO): NO